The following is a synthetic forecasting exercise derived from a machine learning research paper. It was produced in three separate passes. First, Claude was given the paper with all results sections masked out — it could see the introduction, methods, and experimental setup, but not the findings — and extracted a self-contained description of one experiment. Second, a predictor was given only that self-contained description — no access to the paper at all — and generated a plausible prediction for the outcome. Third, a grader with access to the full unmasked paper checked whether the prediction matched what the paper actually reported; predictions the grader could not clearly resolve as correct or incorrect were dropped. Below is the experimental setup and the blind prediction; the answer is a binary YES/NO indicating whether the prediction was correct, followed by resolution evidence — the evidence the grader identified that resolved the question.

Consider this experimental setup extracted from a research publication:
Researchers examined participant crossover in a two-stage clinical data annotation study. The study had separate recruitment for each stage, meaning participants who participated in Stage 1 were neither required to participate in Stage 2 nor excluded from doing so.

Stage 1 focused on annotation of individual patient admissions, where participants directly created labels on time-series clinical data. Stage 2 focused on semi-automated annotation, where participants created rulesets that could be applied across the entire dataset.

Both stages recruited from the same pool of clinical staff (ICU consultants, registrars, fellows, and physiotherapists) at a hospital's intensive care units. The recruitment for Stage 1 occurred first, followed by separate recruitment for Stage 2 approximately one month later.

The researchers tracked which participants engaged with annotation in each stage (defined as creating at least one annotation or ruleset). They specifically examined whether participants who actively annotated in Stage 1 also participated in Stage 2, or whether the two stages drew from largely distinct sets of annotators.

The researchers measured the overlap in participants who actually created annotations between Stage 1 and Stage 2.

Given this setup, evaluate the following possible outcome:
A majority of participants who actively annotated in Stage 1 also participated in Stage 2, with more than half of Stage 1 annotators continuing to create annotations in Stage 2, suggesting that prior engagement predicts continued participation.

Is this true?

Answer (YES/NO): NO